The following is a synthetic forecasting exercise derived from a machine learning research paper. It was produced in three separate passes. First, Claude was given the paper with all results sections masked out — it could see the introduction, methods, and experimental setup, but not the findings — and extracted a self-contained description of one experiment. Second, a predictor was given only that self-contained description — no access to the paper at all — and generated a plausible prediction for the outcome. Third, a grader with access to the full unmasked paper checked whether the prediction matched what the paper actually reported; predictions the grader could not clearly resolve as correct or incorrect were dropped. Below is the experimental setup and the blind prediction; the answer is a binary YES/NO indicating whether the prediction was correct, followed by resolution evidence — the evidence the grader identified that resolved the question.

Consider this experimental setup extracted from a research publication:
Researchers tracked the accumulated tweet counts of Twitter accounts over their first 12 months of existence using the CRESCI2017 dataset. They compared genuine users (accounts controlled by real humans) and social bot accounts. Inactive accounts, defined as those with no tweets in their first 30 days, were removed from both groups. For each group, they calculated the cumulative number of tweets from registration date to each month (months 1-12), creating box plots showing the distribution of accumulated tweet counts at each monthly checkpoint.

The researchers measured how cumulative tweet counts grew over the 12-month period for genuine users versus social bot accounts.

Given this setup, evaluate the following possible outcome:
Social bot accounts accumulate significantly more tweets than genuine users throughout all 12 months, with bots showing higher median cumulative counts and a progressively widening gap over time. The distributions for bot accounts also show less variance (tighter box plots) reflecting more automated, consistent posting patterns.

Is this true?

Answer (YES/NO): NO